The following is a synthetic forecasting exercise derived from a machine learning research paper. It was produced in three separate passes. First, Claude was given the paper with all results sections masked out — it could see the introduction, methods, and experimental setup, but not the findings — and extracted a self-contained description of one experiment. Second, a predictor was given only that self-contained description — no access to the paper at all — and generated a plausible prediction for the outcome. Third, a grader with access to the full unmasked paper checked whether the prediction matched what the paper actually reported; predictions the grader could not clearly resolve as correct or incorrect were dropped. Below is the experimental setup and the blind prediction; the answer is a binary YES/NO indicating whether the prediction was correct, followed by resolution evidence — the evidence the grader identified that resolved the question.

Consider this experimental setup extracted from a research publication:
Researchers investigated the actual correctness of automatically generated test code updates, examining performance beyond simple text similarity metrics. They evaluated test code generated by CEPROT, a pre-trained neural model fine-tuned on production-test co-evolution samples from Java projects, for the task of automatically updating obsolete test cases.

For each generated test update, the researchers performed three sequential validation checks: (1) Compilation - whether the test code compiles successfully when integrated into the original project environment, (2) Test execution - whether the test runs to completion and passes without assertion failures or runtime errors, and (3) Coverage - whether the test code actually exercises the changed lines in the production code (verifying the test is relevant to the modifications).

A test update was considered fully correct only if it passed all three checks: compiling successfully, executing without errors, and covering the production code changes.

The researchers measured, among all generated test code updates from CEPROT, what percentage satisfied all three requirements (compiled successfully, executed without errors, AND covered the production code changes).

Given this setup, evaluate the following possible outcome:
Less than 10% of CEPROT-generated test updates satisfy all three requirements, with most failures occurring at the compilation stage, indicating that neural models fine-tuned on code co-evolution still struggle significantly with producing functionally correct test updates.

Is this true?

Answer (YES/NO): NO